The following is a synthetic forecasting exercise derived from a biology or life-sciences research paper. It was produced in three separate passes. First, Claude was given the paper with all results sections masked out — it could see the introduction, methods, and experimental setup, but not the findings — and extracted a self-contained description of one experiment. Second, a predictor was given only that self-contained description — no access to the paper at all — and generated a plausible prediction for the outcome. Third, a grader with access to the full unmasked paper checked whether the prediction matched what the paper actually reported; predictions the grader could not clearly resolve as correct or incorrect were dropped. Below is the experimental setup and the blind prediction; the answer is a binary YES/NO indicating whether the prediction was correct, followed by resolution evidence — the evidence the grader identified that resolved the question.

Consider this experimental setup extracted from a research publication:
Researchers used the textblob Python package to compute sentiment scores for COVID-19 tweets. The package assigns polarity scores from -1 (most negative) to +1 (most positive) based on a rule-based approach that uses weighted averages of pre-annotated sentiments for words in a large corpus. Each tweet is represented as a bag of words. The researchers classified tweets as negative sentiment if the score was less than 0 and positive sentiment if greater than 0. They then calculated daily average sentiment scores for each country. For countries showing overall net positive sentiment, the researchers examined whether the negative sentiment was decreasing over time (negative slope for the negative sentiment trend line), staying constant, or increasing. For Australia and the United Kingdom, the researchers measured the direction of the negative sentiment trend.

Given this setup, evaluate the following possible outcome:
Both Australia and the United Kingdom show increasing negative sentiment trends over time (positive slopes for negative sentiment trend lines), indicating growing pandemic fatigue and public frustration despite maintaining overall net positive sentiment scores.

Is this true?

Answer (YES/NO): NO